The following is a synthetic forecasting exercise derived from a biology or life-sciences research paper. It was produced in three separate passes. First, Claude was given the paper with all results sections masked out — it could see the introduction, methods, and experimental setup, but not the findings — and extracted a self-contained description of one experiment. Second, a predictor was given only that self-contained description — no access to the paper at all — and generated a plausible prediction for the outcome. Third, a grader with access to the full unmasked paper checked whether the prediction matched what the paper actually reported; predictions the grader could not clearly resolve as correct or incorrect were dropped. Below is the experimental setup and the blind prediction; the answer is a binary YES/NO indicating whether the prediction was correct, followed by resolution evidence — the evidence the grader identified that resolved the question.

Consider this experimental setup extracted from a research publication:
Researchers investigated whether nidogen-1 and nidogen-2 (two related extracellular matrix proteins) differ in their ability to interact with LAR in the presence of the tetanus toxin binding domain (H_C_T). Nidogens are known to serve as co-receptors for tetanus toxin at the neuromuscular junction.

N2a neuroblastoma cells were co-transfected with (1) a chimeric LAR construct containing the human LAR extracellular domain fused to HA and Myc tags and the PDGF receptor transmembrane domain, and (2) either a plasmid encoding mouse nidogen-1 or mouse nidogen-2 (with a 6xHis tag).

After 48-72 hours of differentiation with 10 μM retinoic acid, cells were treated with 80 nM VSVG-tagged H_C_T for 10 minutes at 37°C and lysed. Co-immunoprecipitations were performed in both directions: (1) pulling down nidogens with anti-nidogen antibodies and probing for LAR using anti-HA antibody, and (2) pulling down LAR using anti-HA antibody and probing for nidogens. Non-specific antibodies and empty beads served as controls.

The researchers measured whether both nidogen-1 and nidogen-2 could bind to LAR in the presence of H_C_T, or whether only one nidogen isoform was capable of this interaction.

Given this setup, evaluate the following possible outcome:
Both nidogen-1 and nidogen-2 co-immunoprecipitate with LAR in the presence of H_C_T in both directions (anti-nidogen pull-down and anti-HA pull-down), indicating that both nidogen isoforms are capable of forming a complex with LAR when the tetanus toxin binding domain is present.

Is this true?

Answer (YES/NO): YES